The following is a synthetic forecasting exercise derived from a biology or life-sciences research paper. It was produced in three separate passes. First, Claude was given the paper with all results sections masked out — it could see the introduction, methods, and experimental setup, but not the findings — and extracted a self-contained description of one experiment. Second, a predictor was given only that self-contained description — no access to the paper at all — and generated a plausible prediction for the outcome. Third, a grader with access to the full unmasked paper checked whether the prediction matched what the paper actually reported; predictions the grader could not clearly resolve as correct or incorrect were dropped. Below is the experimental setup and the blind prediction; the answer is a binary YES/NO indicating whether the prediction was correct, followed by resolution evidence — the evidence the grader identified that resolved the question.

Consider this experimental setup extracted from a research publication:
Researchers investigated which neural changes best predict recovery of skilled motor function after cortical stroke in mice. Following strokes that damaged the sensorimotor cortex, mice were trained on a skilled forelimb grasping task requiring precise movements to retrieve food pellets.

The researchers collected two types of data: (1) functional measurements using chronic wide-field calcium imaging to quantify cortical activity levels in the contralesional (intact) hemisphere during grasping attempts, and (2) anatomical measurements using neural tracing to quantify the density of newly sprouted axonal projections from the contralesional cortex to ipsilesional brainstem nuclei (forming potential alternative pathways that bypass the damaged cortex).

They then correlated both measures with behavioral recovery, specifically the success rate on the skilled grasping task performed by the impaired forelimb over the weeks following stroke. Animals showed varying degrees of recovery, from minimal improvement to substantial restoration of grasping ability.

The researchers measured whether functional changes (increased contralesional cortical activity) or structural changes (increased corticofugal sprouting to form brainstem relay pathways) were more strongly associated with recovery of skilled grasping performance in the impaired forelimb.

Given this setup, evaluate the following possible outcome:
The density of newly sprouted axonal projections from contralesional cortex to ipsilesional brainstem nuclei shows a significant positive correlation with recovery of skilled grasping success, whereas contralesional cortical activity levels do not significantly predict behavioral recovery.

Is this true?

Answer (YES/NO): NO